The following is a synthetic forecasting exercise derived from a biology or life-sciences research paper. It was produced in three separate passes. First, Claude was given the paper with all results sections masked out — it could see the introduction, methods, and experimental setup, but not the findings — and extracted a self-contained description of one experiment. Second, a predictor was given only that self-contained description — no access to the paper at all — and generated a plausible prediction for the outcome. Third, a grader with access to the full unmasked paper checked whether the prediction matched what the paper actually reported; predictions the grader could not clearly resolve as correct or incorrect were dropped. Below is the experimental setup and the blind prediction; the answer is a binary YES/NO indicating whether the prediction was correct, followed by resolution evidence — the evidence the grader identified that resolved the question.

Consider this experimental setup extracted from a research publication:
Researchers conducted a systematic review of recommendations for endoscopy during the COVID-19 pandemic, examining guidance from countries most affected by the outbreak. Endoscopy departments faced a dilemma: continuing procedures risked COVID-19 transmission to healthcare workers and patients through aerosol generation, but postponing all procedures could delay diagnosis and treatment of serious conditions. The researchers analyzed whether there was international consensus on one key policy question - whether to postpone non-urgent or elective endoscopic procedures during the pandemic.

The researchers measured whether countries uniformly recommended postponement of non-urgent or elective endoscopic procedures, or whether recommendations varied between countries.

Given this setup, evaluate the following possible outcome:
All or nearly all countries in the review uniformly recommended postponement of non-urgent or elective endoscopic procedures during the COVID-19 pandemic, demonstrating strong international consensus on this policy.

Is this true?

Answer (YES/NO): NO